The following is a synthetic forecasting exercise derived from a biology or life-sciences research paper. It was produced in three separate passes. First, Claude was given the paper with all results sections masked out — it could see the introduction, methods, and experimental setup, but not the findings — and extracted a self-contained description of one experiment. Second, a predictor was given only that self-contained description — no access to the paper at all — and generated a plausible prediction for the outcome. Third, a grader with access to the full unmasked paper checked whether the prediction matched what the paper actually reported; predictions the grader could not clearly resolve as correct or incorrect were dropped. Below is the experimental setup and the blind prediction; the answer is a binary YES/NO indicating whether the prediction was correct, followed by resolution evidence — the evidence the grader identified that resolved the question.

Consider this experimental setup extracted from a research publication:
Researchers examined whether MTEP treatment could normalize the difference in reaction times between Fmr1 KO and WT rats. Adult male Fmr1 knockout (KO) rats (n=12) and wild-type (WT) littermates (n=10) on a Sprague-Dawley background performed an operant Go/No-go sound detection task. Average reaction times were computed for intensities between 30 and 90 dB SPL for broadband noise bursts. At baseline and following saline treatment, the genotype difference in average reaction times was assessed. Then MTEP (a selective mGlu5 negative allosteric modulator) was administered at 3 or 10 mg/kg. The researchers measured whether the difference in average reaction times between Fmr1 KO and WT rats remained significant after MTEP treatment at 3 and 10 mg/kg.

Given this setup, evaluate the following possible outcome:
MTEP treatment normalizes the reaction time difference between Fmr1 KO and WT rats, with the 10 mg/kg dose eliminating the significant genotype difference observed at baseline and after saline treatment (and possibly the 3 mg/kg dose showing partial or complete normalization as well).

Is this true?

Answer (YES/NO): YES